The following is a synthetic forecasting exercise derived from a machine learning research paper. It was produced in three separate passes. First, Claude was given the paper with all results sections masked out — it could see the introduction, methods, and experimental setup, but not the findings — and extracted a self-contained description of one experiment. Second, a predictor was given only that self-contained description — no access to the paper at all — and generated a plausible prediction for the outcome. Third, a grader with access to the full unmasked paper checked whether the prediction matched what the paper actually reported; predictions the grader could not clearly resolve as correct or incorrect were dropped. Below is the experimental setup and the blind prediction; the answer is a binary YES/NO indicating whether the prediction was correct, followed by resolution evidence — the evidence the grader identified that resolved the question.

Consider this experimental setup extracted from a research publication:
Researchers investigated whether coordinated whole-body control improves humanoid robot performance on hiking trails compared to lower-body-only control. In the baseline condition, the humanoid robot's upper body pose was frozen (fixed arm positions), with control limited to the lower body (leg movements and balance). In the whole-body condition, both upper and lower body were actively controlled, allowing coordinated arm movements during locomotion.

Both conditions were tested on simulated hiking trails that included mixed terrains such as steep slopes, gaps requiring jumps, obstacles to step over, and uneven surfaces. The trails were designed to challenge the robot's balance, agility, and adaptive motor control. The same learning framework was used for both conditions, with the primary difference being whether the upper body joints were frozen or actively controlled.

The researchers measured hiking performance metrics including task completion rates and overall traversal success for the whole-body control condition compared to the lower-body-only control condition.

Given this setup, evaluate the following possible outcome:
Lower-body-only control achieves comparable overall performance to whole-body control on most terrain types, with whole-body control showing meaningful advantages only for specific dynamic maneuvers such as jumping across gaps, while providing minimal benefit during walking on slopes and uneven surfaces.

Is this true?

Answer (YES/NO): NO